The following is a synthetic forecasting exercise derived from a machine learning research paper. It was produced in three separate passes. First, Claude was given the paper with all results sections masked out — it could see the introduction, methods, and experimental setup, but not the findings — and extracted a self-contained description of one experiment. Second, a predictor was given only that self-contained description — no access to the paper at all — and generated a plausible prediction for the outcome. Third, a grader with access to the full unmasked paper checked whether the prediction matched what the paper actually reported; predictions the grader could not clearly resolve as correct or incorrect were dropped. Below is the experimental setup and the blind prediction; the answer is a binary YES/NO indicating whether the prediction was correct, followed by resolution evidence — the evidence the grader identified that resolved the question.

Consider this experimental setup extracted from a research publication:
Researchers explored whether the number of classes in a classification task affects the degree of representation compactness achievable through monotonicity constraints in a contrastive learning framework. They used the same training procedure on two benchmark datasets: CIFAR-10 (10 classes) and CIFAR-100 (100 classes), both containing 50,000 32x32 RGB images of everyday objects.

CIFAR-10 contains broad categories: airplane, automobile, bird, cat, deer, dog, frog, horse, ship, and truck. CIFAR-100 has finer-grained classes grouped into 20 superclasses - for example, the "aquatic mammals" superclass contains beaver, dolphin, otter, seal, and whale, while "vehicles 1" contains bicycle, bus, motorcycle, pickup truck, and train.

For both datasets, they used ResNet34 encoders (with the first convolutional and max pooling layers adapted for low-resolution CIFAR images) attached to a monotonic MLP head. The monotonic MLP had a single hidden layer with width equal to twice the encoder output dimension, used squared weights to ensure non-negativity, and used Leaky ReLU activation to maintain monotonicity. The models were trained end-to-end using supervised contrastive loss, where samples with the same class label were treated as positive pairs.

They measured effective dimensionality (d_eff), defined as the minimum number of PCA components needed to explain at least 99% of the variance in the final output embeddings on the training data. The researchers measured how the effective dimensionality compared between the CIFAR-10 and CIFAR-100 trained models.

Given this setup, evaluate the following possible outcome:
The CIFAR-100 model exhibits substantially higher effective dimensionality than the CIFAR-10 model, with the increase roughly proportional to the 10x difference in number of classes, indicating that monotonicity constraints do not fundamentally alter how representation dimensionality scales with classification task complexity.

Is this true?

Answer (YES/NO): NO